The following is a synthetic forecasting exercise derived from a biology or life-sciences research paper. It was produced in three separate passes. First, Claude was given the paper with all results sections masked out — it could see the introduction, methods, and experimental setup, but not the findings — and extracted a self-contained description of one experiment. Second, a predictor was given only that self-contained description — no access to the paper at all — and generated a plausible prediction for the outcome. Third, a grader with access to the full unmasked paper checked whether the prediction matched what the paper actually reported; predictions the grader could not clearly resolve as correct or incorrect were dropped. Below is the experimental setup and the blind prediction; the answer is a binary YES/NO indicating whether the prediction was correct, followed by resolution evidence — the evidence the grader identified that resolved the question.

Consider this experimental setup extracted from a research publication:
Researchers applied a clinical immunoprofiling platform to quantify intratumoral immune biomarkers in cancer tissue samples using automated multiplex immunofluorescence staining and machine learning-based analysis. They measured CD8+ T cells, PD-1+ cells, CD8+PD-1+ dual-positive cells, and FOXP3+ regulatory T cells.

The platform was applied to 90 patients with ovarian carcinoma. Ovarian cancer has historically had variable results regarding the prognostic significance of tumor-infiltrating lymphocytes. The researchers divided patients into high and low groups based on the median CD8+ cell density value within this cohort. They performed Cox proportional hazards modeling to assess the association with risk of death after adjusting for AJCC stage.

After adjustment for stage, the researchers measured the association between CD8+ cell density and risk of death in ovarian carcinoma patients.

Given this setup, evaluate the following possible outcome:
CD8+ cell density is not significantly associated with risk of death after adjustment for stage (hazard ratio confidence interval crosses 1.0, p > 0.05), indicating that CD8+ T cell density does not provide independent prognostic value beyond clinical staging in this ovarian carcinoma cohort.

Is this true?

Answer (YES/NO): NO